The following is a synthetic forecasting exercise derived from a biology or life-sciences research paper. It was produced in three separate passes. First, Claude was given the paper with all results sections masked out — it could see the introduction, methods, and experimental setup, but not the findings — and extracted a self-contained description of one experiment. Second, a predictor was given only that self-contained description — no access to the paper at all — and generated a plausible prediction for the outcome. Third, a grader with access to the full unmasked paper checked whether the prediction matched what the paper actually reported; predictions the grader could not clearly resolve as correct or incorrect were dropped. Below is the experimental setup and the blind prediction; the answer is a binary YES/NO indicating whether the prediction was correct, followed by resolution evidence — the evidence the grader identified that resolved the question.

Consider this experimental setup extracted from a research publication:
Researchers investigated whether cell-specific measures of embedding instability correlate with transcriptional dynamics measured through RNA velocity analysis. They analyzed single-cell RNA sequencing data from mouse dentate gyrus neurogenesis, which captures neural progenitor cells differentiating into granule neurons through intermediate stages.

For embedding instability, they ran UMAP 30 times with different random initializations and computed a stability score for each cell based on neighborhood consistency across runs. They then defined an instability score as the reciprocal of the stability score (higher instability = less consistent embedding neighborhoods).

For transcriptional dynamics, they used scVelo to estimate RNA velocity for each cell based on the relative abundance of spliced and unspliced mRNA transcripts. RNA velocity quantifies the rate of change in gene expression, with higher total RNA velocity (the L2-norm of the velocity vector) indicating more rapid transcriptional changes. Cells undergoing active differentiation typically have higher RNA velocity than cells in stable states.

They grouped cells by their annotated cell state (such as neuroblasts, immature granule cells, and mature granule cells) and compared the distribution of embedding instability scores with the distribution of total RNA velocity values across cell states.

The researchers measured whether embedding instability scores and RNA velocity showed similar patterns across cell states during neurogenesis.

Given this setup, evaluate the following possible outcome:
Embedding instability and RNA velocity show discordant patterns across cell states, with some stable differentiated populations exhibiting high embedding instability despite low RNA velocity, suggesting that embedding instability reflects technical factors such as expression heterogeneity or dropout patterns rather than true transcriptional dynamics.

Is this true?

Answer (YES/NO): NO